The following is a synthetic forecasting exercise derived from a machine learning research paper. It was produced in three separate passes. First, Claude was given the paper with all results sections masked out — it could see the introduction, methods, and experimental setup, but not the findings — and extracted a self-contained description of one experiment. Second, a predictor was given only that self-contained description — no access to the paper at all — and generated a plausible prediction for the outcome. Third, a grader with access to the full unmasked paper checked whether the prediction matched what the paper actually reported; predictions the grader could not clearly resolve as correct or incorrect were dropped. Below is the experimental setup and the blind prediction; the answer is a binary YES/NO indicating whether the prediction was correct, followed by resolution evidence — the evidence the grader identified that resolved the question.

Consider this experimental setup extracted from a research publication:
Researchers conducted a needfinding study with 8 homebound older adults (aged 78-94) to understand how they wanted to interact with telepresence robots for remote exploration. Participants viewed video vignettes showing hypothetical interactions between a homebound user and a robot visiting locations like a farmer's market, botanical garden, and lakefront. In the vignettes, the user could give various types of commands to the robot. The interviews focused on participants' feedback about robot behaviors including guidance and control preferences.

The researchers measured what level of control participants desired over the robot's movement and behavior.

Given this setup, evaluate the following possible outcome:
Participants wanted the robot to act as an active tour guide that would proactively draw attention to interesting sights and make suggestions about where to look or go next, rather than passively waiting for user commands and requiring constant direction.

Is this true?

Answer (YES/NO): YES